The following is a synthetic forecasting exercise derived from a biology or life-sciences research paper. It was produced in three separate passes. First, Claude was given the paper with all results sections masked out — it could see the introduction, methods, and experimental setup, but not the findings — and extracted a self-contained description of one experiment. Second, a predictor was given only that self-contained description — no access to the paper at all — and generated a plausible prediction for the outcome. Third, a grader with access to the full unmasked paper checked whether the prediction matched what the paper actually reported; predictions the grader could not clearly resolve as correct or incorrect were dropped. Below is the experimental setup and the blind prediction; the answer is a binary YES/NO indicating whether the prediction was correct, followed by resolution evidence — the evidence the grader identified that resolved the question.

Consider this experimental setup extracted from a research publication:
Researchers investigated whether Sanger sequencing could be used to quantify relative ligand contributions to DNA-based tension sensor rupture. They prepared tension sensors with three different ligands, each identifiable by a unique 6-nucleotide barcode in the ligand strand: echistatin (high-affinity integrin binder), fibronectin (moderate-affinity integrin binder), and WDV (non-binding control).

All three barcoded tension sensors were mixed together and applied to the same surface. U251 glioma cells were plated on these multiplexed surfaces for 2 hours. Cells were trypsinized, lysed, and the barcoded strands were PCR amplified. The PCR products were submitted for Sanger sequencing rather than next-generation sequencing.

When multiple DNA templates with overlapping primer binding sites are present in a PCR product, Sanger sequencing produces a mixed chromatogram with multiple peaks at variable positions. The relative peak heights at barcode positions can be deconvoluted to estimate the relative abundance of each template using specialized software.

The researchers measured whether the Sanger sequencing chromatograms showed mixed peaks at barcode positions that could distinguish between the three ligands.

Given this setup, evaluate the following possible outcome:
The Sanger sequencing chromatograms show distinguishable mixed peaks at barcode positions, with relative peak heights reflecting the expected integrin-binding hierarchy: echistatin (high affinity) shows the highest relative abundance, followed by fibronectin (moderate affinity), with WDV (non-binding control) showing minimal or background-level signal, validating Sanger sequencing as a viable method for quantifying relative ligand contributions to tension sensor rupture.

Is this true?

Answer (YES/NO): YES